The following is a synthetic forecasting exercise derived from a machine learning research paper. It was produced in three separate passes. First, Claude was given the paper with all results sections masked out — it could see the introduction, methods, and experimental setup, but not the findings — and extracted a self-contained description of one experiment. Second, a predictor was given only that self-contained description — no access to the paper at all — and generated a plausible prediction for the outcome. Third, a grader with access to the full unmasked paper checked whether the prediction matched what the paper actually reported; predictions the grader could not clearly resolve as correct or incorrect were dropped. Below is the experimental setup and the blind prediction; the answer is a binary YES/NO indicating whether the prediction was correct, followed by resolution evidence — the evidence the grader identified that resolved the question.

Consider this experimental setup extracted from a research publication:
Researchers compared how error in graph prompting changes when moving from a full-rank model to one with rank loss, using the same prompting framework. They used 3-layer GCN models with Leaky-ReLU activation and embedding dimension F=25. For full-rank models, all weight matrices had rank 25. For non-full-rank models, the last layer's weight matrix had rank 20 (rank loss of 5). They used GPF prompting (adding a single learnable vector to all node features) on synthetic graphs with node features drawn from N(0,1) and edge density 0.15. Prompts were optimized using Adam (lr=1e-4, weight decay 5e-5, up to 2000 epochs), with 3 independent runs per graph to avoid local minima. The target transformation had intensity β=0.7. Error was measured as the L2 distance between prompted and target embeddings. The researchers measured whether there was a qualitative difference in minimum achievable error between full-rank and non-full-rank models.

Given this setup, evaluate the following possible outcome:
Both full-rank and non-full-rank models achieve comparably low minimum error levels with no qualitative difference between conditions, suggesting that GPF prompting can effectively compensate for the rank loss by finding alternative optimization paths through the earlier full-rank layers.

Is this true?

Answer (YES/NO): NO